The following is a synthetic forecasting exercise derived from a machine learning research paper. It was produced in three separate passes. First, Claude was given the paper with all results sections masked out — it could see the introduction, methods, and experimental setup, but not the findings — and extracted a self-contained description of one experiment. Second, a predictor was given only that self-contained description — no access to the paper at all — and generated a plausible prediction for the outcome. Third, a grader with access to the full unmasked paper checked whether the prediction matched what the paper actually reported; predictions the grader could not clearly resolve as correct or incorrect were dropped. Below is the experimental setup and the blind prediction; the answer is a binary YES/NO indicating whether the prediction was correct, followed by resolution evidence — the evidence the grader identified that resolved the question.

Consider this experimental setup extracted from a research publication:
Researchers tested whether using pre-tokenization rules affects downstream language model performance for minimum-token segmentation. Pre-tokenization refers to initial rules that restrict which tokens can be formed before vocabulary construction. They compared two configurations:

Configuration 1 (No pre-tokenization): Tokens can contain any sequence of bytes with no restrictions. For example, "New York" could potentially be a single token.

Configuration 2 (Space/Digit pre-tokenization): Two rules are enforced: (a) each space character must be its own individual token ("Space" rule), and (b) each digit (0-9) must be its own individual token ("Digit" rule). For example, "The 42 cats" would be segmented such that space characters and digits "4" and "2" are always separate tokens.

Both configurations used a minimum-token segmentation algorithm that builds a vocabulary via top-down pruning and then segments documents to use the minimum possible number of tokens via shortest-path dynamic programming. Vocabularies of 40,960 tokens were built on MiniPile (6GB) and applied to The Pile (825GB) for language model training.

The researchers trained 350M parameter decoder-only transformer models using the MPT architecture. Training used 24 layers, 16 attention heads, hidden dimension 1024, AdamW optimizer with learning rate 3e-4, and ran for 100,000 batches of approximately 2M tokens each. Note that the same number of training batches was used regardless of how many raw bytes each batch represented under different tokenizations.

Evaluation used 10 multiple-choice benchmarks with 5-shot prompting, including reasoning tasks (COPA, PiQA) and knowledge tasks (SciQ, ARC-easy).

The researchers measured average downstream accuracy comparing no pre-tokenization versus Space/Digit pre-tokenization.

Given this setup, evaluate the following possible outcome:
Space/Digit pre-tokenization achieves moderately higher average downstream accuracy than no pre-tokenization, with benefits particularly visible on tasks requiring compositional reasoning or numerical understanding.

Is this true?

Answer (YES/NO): NO